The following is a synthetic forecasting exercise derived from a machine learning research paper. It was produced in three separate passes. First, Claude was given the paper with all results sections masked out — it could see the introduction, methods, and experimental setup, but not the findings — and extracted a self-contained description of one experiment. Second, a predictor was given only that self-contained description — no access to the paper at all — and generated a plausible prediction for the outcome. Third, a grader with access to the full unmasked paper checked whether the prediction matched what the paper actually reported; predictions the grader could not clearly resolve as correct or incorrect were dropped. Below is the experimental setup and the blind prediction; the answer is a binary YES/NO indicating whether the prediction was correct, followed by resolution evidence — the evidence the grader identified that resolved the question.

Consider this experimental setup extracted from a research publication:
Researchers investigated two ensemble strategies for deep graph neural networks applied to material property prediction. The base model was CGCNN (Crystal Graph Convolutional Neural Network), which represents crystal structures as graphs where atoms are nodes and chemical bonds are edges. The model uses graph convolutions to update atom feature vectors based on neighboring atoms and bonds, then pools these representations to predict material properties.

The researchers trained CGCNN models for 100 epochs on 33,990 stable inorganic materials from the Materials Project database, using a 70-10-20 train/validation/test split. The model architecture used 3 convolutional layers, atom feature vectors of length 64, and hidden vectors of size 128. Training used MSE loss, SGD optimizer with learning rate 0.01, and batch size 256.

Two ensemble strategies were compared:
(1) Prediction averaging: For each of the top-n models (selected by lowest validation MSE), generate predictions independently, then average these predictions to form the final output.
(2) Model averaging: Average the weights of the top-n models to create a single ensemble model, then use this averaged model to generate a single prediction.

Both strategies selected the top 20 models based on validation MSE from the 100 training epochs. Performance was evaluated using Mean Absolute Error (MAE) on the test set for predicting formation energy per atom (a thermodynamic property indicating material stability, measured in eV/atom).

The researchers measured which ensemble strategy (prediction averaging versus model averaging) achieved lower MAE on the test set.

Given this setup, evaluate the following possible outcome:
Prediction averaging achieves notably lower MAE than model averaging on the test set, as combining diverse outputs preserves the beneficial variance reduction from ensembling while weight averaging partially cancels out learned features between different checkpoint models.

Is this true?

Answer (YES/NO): YES